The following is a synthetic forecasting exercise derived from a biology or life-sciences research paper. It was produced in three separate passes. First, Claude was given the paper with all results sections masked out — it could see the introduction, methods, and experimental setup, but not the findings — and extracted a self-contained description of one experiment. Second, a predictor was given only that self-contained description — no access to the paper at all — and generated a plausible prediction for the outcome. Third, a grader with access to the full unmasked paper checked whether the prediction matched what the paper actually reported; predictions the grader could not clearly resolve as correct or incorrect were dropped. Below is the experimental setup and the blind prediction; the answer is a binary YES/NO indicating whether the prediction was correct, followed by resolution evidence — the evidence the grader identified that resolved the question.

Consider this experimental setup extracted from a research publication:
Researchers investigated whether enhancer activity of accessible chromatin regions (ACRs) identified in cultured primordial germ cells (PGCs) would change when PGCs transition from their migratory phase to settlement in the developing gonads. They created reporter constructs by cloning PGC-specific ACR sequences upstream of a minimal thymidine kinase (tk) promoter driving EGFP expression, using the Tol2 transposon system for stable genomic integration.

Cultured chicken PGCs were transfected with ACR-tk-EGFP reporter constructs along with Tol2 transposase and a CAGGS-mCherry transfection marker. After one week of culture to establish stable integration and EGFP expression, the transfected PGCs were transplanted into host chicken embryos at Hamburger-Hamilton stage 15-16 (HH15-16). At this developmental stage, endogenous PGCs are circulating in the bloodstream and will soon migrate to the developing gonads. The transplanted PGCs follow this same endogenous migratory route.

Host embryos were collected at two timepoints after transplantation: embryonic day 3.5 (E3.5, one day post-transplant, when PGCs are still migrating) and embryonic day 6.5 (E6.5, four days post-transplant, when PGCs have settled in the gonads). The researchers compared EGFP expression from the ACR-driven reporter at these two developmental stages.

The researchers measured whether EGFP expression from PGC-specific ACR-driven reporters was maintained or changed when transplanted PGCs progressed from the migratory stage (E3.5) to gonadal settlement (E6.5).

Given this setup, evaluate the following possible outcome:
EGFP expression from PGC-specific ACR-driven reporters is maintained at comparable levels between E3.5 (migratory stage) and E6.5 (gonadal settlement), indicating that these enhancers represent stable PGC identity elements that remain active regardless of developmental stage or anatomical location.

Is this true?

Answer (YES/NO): NO